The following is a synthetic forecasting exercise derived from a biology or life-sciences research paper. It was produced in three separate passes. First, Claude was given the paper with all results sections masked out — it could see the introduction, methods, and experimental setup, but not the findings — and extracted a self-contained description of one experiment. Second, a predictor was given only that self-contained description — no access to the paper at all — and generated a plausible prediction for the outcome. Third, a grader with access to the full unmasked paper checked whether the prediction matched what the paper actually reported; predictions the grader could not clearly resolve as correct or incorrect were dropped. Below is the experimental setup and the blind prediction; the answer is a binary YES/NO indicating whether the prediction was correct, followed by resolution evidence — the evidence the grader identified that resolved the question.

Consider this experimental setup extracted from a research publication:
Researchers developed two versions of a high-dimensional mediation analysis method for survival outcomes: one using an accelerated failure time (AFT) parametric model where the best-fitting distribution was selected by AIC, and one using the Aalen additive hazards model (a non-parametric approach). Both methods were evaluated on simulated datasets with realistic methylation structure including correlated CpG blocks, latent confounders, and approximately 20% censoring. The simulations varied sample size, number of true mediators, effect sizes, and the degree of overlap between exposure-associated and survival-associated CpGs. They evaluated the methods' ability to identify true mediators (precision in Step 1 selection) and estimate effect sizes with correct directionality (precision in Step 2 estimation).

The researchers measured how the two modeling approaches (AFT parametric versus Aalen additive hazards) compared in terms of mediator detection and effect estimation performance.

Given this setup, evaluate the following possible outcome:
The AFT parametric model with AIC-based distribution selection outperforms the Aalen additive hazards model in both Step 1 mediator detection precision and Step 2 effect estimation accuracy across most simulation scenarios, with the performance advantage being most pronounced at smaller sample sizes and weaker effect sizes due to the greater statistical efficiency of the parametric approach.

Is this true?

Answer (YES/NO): NO